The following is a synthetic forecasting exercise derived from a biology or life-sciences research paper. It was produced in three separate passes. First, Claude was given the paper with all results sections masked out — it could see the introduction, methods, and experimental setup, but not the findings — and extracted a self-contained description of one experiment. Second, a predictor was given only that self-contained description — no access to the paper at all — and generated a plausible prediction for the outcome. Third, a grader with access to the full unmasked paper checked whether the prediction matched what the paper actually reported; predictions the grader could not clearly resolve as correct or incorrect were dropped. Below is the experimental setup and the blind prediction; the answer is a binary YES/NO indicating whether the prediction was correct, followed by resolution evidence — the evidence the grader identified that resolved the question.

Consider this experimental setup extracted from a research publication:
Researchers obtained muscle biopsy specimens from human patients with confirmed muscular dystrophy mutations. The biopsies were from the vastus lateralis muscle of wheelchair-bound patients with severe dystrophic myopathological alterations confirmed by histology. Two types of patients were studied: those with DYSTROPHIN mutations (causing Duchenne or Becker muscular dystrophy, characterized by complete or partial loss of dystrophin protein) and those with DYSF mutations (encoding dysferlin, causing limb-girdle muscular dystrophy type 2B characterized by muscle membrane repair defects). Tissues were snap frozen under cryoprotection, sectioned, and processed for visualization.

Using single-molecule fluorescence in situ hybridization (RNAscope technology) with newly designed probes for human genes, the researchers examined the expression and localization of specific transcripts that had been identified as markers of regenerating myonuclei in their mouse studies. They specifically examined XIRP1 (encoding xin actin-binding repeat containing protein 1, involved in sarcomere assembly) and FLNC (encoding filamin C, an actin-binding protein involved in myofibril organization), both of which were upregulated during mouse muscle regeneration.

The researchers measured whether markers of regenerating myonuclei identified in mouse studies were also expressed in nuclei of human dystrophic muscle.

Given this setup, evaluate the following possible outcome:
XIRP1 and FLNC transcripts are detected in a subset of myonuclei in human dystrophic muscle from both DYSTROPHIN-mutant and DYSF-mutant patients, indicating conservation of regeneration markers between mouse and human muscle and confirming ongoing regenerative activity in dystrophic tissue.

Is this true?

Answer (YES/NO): YES